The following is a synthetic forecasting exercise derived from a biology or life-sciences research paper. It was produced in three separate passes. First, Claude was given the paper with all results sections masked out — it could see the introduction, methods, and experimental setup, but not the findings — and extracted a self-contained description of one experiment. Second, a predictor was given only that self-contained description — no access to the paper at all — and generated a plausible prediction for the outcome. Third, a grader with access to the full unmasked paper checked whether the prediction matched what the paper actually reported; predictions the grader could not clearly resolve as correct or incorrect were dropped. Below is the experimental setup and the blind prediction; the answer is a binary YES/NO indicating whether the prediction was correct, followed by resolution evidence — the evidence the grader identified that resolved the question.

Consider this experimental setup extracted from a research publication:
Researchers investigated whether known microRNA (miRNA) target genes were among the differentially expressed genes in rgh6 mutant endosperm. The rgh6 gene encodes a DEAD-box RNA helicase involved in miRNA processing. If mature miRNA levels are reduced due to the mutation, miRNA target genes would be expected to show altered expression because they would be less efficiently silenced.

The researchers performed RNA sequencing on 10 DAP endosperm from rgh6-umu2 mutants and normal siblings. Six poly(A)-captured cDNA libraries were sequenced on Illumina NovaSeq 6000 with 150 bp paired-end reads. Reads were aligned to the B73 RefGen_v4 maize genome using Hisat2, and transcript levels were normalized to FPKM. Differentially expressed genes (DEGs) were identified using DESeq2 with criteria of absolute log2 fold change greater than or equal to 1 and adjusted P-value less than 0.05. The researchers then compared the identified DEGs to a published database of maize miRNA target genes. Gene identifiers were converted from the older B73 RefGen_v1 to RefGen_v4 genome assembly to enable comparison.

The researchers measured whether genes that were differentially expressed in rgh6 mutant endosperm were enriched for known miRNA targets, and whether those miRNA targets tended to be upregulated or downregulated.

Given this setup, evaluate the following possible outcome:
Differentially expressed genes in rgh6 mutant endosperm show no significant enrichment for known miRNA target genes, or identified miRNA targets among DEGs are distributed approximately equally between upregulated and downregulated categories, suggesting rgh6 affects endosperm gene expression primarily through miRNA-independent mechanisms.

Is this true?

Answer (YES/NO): NO